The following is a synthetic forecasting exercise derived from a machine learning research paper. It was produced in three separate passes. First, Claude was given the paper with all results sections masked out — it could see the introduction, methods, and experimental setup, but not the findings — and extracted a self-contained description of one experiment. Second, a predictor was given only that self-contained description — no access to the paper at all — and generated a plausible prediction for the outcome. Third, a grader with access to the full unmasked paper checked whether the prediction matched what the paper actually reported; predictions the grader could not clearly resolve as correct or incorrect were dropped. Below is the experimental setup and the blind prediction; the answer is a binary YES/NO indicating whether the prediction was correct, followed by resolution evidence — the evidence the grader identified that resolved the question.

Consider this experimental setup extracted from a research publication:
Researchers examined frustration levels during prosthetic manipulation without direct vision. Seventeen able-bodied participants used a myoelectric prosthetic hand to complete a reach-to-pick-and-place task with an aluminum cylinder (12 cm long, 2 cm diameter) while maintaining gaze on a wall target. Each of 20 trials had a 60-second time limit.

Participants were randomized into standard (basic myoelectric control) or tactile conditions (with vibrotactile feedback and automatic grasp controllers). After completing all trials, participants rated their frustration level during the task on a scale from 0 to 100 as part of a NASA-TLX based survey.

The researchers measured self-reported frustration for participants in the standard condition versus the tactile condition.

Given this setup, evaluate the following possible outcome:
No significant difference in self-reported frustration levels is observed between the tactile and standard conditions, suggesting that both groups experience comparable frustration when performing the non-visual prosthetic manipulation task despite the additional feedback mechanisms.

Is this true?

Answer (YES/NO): YES